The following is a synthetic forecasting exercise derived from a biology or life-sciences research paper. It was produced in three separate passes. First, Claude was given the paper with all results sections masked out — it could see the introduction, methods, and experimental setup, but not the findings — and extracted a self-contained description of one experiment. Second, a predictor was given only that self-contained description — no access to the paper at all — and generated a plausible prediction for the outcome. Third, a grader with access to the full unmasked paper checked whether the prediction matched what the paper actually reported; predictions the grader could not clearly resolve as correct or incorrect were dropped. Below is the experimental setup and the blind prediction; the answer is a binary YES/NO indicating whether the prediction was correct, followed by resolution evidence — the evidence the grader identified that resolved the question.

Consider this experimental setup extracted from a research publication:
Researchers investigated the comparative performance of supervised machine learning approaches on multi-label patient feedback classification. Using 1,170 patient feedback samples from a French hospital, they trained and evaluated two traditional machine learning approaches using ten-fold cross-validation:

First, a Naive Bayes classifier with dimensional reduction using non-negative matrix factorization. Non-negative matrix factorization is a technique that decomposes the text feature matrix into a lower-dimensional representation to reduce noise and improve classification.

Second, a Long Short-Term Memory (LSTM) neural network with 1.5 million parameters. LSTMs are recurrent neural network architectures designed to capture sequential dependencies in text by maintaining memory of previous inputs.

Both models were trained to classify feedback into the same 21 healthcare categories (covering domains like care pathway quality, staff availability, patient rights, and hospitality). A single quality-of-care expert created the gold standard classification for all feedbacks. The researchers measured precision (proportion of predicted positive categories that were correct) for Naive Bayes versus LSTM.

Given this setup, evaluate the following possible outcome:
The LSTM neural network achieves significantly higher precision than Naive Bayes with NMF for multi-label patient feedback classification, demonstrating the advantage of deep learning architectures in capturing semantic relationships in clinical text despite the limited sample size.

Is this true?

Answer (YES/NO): YES